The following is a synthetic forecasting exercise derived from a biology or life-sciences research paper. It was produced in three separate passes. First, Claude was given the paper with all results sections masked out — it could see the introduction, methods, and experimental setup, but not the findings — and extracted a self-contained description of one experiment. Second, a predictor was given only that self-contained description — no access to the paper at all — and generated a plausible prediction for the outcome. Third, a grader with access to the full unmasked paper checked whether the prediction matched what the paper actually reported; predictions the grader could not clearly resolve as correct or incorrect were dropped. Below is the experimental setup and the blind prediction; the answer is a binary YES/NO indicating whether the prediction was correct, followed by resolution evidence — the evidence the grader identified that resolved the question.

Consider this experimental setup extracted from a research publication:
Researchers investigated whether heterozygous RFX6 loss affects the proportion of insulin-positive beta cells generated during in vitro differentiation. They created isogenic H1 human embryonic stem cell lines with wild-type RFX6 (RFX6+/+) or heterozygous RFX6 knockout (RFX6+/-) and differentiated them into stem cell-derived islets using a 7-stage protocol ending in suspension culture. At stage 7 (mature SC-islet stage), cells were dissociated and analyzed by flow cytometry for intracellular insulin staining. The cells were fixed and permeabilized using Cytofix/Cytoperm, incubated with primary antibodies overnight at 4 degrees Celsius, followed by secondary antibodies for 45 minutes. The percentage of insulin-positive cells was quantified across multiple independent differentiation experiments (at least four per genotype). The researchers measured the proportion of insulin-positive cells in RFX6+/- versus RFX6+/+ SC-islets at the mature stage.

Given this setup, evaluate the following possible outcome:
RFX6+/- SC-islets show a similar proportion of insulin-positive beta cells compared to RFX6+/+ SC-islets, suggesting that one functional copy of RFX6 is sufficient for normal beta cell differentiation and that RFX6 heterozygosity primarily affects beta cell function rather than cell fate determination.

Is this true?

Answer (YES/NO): YES